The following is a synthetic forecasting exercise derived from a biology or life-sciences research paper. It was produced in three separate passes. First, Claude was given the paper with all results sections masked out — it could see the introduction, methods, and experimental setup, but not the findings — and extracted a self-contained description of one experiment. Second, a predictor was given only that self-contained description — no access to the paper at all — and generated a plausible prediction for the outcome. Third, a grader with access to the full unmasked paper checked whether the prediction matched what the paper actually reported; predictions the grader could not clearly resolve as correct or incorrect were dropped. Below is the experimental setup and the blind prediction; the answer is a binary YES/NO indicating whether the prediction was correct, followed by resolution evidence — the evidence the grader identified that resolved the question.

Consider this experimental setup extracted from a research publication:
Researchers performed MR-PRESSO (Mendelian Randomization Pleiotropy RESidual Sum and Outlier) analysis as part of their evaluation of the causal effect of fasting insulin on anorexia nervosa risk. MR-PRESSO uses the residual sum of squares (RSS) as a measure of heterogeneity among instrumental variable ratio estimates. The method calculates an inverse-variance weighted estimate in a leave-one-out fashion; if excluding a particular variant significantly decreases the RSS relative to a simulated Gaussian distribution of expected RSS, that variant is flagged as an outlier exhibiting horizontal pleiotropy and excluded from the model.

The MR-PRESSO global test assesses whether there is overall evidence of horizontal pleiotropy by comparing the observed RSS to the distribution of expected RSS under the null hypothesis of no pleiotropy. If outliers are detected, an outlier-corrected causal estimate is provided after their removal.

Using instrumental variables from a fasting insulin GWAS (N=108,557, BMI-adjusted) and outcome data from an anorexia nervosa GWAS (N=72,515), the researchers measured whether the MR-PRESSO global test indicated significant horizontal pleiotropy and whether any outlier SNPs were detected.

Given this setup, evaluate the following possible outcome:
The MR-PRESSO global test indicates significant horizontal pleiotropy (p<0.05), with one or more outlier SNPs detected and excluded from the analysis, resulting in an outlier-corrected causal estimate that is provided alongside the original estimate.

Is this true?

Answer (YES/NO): NO